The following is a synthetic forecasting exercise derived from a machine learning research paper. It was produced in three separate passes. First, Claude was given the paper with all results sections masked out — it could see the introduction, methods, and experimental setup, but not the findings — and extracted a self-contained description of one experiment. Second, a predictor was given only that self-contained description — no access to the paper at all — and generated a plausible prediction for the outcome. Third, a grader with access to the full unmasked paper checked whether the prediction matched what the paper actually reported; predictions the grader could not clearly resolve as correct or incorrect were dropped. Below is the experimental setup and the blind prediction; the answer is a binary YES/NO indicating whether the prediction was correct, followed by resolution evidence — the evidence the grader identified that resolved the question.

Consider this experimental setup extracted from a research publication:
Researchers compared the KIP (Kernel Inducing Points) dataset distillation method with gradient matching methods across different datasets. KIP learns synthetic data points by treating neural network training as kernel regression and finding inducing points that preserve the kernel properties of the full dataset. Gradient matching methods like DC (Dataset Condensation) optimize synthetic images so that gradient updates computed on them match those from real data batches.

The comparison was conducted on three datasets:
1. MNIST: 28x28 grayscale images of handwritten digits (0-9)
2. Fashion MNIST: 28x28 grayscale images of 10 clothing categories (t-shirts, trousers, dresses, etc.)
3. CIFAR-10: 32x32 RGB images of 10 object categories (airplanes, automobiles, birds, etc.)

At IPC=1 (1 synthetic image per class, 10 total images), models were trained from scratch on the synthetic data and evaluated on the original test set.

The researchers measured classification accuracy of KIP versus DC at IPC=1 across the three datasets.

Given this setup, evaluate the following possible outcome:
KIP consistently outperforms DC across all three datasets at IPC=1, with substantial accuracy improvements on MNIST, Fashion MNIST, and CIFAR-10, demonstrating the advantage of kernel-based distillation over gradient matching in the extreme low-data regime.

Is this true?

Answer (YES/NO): NO